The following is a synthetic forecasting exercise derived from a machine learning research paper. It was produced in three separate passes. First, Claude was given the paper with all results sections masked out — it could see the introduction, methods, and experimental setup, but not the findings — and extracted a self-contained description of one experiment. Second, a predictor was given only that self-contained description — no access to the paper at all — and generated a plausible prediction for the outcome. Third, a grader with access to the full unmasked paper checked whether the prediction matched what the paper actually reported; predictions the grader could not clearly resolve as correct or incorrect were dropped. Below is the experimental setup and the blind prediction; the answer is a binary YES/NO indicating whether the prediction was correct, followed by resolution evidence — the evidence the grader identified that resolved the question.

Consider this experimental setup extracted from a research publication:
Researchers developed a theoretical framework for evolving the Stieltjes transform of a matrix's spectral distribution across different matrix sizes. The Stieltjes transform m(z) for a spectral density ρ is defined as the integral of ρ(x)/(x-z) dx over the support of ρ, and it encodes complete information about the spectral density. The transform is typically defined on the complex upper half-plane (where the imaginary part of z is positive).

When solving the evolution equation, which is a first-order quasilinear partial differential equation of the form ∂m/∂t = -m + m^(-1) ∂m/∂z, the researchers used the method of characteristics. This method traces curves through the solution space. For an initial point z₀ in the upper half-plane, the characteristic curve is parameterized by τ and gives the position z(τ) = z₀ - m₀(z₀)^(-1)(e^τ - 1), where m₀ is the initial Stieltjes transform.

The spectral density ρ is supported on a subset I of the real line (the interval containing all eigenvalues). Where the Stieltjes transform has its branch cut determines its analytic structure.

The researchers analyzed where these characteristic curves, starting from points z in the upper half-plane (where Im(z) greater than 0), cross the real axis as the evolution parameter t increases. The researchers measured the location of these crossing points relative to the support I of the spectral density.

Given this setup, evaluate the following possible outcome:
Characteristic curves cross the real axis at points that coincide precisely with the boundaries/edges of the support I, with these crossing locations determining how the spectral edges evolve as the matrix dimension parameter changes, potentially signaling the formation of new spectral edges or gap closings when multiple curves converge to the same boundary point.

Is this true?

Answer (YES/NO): NO